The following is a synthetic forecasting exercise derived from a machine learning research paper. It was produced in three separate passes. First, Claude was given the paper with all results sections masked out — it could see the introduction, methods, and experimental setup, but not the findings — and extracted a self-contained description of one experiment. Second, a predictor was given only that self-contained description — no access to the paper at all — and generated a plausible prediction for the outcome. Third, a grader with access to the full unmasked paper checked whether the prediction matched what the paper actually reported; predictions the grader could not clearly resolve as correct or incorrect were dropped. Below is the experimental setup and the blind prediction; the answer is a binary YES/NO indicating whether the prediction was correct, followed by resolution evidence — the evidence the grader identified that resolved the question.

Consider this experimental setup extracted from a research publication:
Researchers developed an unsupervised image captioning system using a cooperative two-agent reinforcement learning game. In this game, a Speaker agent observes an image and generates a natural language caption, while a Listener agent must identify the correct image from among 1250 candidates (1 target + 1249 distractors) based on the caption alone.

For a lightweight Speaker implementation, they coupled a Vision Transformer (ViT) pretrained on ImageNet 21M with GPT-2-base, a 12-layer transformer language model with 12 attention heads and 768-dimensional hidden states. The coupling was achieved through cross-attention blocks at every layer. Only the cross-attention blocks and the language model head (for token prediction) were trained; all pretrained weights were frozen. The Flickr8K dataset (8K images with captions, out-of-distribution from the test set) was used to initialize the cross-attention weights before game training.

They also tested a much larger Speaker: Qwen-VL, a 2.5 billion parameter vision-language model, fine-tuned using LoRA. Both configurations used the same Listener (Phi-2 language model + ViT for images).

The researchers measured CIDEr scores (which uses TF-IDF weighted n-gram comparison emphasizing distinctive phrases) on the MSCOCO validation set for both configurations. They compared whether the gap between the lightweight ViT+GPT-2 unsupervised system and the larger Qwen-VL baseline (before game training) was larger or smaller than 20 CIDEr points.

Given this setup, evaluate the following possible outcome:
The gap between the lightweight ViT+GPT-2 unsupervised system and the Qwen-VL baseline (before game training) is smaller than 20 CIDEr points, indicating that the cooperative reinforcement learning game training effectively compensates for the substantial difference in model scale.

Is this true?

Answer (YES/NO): YES